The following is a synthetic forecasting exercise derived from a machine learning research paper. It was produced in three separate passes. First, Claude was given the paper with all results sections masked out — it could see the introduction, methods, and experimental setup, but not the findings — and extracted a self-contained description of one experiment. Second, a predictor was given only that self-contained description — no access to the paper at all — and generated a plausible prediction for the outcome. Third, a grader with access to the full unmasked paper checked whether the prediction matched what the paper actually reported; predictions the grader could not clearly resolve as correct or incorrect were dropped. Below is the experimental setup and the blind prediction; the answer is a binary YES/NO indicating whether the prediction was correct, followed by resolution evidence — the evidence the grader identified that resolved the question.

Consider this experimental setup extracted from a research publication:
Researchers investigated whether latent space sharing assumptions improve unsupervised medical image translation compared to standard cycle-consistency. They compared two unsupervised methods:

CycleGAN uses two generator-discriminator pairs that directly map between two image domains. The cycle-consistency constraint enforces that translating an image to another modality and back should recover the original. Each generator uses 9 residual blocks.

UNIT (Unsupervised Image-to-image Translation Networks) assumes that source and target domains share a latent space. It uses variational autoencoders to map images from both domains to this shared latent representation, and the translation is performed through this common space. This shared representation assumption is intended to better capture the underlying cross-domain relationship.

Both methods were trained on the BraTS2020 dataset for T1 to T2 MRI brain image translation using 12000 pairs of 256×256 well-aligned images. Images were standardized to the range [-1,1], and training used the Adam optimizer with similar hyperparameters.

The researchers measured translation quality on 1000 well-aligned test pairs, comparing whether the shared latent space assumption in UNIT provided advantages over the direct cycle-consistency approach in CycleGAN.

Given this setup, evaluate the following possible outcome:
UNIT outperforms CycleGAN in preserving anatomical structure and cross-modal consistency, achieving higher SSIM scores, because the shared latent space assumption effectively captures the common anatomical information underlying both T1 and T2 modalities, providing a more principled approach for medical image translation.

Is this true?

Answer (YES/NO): NO